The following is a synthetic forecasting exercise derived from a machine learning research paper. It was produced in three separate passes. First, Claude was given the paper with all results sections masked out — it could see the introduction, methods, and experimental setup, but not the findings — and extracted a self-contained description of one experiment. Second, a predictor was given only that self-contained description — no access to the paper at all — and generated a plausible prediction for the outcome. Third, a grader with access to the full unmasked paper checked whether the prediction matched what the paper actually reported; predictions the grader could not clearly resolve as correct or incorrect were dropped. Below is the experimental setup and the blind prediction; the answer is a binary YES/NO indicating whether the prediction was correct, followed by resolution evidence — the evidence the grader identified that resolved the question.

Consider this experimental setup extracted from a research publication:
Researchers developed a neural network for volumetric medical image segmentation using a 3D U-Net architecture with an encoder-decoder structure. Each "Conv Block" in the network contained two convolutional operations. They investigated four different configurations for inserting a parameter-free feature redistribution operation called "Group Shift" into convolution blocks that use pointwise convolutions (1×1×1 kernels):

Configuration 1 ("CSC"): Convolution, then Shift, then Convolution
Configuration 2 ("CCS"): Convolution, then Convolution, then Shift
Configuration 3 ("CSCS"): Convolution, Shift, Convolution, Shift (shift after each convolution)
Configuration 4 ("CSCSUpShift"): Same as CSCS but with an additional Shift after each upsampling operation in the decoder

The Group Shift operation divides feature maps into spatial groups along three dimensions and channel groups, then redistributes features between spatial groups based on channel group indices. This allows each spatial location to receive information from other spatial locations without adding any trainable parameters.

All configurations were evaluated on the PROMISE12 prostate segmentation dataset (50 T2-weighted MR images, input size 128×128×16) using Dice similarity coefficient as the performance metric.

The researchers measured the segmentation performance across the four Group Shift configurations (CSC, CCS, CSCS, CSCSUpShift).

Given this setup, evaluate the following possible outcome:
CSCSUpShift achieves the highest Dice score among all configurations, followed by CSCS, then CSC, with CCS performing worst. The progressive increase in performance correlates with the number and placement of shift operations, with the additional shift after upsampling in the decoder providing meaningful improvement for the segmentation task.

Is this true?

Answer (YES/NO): NO